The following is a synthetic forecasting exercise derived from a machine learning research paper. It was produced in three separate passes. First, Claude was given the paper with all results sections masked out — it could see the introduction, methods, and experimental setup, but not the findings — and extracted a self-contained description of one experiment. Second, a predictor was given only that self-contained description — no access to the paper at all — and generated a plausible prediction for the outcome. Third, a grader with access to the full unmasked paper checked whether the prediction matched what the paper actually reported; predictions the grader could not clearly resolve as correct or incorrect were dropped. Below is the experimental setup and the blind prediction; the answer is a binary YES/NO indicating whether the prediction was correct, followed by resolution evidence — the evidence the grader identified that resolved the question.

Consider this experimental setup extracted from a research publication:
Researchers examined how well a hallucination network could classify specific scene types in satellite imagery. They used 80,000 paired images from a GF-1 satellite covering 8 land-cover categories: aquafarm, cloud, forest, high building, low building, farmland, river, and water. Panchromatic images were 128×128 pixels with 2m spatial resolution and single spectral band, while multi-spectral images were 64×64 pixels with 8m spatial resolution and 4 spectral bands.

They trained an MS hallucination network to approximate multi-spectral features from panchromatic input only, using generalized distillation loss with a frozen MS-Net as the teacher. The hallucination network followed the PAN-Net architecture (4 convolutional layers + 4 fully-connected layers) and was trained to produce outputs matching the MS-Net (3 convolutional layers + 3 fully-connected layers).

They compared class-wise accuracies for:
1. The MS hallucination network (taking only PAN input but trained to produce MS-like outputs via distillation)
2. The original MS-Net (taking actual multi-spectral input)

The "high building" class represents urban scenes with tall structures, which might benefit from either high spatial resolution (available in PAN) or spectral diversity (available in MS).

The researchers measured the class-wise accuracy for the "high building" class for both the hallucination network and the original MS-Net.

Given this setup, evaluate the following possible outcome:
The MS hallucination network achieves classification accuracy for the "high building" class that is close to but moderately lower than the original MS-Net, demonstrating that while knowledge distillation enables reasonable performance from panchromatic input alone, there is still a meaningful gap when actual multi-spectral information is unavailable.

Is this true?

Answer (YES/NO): NO